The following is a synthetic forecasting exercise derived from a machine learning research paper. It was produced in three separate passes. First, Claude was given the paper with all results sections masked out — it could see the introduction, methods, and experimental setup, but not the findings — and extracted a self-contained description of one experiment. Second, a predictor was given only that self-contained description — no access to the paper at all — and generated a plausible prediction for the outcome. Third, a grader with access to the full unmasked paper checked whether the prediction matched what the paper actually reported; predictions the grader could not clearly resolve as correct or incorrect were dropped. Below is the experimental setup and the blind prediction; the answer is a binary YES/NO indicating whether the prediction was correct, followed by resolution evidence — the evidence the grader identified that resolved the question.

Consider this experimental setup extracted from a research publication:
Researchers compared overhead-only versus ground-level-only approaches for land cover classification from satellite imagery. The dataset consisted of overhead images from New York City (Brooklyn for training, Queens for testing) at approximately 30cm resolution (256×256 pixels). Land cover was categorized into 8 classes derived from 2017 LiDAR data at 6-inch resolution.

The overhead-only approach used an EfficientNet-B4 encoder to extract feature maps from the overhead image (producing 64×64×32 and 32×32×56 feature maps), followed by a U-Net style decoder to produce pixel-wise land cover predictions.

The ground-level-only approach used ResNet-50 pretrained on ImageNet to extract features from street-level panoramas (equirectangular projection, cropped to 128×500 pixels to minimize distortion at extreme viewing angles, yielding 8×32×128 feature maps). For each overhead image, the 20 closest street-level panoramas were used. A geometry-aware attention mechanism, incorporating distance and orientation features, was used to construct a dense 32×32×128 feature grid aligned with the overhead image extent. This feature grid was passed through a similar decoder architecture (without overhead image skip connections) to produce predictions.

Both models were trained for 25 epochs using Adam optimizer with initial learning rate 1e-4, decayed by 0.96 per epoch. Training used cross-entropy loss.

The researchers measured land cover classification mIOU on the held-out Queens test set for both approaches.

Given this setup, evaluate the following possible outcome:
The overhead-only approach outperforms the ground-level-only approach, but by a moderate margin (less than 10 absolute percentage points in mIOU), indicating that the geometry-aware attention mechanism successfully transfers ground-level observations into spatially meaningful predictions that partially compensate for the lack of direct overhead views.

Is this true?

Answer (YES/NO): NO